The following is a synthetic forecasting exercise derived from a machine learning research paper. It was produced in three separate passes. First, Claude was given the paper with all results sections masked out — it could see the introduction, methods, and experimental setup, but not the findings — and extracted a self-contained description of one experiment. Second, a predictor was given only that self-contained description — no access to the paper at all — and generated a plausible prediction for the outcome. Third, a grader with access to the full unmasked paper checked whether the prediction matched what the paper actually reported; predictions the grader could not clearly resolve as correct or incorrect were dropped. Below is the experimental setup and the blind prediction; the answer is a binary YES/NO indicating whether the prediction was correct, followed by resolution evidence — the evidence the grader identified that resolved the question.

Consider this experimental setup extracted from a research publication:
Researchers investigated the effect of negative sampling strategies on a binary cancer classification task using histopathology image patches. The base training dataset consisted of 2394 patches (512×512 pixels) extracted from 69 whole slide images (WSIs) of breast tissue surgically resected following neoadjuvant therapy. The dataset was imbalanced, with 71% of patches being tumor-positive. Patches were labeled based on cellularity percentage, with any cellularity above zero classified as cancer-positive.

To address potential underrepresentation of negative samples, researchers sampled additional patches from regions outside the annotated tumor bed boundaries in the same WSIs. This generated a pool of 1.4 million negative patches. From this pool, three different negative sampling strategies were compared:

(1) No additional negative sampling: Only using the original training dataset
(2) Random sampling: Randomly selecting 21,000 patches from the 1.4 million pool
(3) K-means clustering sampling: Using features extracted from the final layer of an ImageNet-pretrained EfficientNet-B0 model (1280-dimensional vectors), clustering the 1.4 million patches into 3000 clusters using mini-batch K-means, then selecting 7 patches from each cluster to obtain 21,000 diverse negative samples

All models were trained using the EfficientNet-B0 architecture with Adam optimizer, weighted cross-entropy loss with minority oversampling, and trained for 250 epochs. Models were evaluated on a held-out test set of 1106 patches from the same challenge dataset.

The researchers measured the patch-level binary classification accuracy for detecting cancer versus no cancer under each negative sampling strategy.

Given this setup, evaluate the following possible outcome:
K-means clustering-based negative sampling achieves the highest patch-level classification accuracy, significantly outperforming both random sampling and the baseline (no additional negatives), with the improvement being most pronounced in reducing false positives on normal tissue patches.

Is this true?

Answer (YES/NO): NO